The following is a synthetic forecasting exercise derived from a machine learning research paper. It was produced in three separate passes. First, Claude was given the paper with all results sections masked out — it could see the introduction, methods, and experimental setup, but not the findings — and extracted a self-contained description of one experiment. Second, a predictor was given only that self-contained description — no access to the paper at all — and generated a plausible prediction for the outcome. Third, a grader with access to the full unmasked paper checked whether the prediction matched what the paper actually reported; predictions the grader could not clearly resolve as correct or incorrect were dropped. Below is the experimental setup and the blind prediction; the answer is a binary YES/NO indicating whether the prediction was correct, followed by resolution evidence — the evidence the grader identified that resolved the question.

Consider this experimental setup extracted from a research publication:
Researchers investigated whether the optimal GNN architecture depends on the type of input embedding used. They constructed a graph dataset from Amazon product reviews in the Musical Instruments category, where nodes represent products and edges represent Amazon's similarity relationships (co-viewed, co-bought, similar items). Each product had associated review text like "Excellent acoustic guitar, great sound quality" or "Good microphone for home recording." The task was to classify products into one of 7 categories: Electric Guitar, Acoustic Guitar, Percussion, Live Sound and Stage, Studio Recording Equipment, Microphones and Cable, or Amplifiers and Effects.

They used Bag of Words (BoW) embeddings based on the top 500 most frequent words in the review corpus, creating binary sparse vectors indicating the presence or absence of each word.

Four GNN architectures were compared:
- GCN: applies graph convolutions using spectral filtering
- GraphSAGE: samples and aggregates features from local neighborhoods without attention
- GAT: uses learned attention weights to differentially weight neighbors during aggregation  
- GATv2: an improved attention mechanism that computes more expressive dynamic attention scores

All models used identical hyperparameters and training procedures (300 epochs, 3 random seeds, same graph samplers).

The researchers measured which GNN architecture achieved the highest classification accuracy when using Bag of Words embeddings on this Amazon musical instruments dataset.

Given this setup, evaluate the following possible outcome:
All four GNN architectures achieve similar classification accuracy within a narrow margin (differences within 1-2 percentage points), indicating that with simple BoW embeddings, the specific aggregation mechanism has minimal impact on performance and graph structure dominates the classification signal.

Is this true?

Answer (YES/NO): NO